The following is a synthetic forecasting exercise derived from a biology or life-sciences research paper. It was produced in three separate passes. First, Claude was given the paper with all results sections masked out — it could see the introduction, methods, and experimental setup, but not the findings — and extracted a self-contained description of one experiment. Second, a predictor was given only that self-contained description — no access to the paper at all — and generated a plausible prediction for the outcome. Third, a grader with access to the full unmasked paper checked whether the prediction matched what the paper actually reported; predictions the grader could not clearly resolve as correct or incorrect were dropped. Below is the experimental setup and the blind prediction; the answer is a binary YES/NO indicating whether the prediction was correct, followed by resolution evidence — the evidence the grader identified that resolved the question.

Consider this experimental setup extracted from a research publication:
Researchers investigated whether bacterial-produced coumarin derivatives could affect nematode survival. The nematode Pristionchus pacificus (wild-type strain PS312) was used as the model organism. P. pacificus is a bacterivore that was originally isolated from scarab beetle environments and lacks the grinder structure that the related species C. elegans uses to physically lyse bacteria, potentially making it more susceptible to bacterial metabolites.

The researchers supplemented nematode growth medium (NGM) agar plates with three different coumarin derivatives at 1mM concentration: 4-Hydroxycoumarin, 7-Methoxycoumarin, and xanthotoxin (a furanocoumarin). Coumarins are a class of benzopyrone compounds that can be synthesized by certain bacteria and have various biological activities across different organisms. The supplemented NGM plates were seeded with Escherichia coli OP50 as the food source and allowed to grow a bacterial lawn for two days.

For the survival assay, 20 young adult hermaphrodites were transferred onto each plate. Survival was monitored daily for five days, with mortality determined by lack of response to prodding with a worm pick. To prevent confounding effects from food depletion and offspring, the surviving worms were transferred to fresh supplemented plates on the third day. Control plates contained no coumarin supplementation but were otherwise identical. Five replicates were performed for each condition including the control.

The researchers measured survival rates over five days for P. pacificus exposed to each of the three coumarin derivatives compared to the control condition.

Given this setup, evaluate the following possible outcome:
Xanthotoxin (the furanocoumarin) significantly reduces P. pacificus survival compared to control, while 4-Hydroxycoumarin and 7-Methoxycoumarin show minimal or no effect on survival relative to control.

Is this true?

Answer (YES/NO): NO